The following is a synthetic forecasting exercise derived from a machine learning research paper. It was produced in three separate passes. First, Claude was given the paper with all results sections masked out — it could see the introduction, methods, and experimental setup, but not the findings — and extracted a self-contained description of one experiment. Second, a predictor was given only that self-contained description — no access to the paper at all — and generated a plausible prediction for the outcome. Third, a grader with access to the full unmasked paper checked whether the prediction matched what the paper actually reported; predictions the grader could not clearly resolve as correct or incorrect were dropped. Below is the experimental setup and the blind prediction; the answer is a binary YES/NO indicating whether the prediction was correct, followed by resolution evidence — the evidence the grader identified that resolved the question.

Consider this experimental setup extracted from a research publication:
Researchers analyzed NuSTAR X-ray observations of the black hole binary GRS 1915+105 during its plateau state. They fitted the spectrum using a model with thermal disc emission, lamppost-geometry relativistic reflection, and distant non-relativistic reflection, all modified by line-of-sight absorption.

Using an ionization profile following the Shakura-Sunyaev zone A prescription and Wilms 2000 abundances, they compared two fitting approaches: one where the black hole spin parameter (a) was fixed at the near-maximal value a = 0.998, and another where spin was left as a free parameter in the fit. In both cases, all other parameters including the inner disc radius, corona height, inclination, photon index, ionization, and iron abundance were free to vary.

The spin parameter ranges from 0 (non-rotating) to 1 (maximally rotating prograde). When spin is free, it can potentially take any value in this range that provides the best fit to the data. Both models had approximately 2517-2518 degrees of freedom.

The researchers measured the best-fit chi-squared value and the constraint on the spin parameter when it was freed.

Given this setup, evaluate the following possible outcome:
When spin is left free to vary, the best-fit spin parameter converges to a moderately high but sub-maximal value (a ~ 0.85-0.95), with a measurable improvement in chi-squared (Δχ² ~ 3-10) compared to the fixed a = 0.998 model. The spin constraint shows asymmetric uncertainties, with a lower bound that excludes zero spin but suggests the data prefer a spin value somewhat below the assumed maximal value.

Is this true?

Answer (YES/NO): NO